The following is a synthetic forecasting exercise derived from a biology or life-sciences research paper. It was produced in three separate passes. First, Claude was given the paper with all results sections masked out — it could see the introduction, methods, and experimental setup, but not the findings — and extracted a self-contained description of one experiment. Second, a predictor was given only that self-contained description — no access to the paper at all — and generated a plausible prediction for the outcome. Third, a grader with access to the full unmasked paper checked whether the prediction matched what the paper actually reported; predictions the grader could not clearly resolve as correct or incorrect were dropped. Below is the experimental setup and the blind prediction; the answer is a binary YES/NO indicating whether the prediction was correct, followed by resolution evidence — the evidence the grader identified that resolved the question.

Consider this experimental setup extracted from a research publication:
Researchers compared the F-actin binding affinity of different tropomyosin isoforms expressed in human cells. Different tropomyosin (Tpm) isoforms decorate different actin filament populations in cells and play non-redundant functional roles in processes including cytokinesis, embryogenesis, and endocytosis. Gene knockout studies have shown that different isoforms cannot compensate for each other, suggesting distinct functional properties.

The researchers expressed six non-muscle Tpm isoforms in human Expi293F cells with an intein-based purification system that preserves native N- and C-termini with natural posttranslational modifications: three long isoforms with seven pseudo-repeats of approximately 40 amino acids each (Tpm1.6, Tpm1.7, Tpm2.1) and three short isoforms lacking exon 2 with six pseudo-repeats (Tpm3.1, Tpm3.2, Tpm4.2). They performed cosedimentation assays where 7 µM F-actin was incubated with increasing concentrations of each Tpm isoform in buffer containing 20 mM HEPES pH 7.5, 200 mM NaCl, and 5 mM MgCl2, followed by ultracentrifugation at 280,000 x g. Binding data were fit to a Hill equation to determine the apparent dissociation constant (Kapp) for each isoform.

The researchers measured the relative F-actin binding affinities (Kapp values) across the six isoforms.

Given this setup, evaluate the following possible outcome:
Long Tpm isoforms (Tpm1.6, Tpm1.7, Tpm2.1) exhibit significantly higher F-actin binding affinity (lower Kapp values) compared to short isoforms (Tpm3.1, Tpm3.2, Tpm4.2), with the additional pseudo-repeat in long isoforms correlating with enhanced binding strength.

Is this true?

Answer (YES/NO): NO